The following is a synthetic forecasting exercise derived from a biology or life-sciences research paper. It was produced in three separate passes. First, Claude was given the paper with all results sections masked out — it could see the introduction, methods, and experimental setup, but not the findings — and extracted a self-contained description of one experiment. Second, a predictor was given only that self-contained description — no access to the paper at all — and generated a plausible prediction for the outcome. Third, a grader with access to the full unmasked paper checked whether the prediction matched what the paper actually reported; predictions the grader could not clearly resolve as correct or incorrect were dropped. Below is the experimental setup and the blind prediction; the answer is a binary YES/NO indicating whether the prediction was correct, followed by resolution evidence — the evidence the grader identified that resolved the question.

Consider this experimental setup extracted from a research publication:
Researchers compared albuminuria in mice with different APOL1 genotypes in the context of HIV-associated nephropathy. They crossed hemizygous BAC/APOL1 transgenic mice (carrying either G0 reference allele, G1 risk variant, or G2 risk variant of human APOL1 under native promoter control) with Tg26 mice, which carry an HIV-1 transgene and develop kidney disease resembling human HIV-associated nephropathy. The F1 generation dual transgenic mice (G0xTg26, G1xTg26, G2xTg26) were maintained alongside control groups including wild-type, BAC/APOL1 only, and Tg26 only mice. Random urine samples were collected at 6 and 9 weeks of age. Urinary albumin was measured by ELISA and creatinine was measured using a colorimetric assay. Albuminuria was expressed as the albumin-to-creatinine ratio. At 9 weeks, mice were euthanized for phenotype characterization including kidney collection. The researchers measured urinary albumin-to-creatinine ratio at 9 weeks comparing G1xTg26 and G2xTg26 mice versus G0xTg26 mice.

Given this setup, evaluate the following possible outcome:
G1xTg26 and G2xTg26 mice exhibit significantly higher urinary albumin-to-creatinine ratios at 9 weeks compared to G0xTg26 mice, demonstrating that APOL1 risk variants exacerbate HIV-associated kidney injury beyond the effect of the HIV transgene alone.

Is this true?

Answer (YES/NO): NO